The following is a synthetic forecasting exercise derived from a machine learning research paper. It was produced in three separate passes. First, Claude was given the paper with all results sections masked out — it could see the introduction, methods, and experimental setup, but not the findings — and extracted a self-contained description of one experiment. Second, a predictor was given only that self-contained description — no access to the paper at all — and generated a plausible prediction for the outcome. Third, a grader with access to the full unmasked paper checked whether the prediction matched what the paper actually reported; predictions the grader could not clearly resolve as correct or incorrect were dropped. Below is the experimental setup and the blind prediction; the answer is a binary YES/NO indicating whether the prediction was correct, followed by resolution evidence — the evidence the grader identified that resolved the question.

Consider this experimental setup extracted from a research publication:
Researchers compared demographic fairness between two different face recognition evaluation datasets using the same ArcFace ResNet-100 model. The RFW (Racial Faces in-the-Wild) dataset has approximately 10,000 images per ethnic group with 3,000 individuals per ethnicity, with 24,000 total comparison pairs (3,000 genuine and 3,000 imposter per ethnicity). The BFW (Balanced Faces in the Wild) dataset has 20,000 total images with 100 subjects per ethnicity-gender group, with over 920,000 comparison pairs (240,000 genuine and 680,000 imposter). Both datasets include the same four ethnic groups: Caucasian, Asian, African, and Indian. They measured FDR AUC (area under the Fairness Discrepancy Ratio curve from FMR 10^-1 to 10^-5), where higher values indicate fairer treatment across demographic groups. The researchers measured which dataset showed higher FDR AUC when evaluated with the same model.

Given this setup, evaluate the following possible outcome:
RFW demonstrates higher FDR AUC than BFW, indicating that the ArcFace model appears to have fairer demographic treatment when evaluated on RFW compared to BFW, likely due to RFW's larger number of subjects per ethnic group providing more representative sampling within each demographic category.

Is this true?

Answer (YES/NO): YES